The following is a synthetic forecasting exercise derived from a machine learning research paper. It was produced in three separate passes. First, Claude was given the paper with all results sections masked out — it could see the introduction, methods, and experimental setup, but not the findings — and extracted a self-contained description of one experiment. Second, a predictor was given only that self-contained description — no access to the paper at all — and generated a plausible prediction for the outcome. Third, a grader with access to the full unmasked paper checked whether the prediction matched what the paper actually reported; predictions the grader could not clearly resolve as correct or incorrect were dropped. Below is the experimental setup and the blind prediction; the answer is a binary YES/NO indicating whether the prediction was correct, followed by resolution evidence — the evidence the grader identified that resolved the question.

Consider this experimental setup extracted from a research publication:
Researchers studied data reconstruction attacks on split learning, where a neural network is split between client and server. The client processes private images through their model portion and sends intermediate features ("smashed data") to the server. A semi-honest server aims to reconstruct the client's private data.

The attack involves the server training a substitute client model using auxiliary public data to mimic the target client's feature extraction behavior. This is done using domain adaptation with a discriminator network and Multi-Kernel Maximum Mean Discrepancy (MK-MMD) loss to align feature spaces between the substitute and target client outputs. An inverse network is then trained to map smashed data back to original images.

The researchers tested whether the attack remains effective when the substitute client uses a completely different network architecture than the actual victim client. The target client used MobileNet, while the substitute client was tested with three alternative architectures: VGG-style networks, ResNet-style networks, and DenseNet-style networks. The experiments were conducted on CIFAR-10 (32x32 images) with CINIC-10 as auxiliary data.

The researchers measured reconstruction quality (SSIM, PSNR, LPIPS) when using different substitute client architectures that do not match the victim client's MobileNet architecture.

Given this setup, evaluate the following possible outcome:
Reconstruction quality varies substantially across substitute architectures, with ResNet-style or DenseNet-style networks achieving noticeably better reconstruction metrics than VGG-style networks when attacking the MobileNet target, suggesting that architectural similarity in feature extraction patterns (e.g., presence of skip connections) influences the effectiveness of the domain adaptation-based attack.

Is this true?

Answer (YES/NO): NO